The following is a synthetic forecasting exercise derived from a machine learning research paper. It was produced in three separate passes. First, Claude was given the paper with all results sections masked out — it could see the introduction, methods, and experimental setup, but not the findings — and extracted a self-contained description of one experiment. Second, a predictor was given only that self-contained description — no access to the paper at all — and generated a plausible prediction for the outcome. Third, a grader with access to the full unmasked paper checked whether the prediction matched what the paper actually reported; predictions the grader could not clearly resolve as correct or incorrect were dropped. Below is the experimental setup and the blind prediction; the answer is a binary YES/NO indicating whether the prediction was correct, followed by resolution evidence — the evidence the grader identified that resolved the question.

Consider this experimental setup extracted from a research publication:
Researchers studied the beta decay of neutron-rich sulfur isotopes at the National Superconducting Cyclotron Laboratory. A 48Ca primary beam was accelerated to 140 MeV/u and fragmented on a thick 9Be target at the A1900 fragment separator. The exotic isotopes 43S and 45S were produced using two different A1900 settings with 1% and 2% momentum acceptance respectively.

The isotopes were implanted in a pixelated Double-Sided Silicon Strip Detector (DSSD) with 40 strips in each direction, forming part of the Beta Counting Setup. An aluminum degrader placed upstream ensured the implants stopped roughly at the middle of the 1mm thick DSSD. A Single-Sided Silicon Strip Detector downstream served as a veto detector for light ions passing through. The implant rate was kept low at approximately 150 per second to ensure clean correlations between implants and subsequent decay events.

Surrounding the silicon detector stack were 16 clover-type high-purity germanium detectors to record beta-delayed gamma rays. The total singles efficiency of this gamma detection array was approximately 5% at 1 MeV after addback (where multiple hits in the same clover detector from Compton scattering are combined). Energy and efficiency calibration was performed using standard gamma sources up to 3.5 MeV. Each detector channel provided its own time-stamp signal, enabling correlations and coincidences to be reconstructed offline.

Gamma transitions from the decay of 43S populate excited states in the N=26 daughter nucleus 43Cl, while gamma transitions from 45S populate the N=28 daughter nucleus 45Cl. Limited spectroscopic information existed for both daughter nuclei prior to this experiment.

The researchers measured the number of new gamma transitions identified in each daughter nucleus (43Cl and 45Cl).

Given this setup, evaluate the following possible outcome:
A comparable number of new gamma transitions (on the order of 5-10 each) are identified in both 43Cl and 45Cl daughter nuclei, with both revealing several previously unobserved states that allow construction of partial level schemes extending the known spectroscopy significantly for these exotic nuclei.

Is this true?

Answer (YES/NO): NO